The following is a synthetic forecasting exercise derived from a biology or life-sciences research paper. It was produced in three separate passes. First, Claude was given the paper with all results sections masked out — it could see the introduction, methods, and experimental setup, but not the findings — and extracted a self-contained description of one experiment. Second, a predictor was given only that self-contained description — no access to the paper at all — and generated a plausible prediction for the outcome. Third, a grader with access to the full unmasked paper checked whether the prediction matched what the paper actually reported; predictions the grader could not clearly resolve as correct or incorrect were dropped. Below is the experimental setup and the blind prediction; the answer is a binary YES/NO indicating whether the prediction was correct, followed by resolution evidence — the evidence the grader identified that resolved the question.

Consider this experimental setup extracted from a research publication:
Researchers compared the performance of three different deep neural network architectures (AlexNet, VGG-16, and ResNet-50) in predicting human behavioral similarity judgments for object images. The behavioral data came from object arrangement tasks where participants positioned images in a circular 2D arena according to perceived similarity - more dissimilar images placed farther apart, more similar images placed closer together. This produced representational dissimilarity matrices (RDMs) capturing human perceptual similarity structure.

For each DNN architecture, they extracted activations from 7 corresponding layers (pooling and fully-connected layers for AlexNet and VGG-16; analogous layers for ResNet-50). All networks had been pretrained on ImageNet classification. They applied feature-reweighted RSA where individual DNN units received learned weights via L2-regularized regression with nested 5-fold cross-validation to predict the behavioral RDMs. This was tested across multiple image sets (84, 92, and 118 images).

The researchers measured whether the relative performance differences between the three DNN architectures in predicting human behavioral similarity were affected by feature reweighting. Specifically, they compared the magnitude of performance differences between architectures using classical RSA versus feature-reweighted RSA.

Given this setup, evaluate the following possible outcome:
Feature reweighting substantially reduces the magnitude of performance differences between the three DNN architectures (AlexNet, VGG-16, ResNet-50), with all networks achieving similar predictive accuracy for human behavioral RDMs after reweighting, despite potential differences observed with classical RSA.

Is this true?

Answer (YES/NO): NO